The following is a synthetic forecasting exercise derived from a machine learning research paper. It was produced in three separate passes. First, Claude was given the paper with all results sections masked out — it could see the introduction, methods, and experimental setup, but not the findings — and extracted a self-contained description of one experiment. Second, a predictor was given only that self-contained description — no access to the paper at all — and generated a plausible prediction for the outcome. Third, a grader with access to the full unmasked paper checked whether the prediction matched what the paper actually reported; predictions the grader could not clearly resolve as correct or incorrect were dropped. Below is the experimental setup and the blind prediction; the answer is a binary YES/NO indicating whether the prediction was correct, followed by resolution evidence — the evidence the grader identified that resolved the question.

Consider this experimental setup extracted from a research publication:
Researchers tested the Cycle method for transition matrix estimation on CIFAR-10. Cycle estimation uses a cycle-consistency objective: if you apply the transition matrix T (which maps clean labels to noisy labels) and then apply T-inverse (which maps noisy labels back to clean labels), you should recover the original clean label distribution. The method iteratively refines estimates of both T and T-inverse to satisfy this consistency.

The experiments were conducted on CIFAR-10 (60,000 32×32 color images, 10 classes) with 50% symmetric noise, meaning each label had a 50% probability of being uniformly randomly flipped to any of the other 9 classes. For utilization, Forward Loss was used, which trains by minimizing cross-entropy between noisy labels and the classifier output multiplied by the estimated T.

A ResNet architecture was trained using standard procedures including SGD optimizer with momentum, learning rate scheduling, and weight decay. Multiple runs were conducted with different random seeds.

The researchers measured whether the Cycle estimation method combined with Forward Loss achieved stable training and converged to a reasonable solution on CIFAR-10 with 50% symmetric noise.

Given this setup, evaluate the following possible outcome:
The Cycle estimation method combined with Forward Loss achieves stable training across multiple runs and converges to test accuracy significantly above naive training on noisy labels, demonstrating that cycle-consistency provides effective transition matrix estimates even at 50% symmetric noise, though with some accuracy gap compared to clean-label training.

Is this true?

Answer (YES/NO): NO